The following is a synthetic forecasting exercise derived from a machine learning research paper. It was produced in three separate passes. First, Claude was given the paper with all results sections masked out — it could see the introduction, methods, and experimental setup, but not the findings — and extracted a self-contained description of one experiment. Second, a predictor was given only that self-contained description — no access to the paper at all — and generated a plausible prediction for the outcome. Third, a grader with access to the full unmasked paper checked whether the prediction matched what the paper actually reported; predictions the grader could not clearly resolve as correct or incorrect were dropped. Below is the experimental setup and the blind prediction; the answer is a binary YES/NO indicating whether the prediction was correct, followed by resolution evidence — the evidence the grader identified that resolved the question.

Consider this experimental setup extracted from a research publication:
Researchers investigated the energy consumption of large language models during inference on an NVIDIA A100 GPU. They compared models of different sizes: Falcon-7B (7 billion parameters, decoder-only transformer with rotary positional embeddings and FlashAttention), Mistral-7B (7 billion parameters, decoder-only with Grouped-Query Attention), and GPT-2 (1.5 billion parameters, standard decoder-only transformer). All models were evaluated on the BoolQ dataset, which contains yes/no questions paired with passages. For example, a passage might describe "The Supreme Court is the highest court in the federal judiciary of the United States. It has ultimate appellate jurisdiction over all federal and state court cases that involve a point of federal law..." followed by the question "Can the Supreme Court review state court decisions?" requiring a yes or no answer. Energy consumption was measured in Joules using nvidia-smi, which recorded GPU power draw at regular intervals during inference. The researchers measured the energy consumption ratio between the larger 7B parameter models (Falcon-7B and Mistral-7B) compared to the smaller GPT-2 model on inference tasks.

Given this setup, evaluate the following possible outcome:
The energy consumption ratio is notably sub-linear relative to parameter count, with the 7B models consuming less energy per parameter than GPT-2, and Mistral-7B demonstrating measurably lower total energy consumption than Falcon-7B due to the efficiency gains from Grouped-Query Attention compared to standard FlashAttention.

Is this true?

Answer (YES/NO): NO